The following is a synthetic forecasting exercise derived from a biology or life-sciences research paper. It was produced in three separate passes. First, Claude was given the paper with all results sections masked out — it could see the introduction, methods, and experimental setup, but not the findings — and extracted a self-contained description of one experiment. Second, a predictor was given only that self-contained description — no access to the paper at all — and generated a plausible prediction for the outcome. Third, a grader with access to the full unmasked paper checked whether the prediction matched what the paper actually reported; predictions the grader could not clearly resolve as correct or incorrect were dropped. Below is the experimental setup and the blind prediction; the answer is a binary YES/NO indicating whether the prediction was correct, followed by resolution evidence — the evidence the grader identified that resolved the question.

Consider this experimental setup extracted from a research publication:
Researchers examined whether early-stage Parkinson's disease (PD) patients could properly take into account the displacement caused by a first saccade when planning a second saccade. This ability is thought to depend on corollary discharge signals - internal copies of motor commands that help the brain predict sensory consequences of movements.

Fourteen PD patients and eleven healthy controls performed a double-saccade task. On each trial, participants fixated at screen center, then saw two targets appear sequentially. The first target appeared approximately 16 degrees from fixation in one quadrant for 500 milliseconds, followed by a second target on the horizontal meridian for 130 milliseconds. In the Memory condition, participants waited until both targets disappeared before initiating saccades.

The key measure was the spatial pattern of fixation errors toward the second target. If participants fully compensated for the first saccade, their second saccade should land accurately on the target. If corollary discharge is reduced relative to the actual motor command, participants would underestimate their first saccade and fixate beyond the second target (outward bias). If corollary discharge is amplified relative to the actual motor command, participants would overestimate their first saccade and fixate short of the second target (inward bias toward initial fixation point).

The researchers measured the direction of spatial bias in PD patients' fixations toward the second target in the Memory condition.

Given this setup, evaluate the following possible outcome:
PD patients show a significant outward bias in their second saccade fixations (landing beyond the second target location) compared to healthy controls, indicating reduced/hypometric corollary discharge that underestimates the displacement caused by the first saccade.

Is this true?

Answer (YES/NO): NO